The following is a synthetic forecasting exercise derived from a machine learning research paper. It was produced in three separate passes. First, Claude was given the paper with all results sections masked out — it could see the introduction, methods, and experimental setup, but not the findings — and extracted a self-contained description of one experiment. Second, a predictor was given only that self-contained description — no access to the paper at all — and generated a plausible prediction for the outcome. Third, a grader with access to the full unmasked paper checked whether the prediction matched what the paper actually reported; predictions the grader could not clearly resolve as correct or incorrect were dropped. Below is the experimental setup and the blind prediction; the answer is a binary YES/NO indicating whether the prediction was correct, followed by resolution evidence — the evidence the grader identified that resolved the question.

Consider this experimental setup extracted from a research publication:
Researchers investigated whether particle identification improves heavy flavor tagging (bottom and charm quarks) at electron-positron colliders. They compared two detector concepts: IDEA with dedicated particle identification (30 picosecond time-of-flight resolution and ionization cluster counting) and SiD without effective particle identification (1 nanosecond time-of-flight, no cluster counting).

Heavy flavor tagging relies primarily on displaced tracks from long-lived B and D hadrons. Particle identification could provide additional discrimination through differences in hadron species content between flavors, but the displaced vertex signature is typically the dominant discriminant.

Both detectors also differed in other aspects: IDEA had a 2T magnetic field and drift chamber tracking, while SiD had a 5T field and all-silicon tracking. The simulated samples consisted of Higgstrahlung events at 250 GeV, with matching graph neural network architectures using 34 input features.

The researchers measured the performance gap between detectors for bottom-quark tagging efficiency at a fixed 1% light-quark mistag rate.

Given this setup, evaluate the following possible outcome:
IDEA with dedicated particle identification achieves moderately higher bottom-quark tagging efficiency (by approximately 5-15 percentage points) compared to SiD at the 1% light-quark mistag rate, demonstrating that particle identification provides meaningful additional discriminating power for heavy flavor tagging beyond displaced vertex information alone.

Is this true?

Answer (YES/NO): NO